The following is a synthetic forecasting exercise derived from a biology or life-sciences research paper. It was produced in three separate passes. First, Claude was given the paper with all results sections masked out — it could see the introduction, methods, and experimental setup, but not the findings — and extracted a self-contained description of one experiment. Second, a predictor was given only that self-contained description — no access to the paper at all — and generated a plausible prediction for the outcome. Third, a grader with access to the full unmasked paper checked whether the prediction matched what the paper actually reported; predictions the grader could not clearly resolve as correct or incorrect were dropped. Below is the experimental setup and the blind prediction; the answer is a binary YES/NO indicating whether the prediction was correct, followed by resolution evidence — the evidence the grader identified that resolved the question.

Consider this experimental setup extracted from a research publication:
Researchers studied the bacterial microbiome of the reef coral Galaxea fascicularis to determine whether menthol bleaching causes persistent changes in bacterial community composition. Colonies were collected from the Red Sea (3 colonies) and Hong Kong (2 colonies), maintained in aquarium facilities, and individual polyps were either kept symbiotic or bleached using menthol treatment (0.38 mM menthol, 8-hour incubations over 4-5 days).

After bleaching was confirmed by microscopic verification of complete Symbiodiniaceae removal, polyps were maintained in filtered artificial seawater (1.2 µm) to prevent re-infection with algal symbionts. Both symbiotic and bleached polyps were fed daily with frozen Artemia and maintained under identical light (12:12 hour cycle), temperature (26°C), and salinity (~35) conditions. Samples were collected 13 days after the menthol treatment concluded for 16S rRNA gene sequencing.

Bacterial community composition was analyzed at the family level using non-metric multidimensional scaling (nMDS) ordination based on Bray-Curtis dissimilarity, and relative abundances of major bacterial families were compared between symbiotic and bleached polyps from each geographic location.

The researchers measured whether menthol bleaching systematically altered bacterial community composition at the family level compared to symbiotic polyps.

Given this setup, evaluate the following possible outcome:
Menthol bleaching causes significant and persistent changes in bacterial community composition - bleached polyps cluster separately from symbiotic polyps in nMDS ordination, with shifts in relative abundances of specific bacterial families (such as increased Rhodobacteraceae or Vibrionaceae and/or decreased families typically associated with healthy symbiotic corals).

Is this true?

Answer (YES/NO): NO